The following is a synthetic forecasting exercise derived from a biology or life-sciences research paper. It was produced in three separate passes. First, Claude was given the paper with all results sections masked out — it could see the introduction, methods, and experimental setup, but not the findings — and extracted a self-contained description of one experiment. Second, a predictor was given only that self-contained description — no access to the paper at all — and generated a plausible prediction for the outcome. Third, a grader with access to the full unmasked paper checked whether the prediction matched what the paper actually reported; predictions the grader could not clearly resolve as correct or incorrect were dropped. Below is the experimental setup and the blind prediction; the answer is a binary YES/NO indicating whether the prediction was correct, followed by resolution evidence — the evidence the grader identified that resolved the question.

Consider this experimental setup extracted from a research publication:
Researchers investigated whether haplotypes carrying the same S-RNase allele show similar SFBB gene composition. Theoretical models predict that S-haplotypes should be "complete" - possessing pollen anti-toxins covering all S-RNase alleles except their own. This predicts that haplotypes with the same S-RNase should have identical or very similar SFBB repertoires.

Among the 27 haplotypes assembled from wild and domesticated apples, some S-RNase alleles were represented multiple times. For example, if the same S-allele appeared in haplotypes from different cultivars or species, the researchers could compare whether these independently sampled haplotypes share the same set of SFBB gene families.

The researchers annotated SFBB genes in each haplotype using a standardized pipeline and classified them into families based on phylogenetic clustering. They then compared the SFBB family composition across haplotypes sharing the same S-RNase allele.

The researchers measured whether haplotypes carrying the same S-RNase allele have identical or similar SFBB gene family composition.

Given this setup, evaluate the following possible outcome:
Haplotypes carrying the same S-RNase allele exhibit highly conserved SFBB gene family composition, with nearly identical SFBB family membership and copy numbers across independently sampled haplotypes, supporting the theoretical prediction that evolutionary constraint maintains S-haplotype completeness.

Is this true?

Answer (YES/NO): YES